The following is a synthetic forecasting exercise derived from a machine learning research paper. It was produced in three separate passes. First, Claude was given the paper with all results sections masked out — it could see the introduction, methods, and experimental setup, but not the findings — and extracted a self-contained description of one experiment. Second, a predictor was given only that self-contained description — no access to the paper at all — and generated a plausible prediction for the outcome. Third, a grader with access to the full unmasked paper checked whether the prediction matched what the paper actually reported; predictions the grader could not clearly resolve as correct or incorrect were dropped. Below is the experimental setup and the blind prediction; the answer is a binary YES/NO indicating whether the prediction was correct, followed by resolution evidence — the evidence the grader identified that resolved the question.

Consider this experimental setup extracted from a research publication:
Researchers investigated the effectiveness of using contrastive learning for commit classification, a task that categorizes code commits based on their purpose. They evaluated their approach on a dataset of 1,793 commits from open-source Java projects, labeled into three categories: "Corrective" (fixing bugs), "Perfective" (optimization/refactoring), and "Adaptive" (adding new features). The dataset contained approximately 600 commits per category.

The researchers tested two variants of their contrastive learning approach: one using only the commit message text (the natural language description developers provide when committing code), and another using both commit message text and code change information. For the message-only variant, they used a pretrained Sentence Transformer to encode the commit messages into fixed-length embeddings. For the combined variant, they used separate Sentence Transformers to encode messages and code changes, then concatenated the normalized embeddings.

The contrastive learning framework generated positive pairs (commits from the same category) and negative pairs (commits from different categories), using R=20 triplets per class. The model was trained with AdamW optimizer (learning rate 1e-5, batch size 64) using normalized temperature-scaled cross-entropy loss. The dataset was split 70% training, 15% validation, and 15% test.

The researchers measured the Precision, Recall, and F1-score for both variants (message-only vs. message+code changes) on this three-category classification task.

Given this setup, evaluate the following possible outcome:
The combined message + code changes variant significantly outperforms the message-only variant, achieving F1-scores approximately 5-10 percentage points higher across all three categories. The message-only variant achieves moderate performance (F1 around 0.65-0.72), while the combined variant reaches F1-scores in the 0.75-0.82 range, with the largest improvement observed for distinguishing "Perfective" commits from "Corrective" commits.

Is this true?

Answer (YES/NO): NO